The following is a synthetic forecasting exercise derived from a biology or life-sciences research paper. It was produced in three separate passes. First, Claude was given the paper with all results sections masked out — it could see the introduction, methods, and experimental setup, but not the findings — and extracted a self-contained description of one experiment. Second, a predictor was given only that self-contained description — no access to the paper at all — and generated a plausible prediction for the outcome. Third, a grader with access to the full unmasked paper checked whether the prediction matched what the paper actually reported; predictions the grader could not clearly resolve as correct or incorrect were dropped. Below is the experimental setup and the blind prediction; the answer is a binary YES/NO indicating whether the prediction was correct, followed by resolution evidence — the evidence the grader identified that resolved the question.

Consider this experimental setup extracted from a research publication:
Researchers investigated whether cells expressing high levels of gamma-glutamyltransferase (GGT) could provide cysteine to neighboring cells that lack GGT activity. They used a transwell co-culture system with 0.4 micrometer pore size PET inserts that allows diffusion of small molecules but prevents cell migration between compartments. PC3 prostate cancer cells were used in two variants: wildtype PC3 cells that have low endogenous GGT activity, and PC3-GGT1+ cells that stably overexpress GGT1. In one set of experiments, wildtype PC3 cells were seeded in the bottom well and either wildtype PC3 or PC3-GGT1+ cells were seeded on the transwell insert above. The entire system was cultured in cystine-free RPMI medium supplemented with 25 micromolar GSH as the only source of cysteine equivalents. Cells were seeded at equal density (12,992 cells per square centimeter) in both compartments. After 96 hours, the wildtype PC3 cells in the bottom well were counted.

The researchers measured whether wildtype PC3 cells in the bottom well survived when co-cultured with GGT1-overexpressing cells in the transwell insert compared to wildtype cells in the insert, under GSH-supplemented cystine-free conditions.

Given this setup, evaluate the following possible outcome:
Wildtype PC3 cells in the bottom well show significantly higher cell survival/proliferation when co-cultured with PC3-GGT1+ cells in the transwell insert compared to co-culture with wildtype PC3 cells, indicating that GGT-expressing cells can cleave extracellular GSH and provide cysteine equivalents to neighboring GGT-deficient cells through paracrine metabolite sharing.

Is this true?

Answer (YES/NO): YES